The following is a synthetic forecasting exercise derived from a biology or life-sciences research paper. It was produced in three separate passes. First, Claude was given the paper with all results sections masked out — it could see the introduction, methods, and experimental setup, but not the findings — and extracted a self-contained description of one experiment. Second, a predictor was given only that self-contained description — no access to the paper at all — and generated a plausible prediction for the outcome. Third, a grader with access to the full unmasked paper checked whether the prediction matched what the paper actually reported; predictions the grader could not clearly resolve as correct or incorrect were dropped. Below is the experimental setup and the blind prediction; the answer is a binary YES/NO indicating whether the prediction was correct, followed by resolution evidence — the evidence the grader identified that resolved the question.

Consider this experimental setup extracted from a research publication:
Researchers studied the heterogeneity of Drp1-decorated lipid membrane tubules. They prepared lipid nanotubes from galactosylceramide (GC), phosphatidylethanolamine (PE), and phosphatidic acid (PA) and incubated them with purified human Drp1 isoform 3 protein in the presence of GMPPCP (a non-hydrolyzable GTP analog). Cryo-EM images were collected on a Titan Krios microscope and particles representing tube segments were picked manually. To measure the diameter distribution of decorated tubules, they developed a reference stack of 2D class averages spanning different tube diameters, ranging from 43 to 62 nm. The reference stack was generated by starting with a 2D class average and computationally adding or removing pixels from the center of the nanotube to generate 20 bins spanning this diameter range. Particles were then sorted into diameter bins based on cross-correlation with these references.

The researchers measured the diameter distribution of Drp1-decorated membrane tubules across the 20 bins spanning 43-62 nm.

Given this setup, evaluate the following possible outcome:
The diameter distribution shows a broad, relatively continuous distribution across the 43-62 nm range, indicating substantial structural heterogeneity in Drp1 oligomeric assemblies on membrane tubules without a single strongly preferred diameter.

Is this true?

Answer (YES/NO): NO